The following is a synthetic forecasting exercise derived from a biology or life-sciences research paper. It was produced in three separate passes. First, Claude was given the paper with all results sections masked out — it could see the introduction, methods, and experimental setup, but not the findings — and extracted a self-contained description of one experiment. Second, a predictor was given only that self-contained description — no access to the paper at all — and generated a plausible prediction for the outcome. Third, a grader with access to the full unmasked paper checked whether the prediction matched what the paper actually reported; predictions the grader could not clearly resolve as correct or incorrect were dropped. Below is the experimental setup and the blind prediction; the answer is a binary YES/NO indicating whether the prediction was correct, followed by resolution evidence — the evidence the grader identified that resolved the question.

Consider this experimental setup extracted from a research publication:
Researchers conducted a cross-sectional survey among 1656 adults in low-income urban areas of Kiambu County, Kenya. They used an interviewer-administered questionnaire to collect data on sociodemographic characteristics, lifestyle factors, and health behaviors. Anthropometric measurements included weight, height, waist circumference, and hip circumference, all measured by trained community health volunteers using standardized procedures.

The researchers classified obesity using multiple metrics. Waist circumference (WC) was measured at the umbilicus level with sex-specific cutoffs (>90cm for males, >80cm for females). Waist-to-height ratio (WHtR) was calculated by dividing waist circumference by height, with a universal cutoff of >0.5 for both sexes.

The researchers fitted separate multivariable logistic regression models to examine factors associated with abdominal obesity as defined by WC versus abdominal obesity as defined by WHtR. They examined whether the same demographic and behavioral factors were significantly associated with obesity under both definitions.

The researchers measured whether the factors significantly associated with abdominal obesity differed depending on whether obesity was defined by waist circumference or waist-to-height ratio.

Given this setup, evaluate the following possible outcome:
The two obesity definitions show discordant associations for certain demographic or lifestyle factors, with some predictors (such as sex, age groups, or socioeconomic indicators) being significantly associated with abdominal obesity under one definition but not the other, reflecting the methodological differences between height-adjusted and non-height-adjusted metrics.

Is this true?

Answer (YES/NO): YES